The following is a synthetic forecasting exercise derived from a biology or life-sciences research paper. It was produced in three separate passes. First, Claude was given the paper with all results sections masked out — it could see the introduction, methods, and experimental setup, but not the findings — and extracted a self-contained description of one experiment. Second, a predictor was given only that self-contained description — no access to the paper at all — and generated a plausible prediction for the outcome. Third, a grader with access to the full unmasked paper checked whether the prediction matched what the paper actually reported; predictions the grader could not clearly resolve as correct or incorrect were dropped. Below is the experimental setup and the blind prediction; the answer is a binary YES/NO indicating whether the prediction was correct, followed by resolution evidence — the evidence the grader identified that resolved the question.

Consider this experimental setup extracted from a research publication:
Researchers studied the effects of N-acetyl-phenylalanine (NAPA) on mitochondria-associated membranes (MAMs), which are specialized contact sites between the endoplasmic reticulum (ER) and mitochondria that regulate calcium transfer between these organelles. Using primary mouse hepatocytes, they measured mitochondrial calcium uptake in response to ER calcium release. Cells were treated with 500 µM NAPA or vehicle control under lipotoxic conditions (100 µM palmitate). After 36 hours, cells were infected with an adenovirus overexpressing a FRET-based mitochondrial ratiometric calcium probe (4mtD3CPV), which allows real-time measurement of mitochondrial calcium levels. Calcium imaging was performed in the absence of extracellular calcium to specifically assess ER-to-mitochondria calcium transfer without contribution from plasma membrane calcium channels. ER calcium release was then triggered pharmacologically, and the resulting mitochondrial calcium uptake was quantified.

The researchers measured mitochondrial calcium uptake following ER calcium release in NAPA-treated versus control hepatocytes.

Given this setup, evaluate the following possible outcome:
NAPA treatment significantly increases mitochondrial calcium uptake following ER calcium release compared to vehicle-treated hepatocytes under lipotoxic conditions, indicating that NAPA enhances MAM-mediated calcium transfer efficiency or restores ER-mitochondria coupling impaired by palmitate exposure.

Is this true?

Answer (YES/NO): NO